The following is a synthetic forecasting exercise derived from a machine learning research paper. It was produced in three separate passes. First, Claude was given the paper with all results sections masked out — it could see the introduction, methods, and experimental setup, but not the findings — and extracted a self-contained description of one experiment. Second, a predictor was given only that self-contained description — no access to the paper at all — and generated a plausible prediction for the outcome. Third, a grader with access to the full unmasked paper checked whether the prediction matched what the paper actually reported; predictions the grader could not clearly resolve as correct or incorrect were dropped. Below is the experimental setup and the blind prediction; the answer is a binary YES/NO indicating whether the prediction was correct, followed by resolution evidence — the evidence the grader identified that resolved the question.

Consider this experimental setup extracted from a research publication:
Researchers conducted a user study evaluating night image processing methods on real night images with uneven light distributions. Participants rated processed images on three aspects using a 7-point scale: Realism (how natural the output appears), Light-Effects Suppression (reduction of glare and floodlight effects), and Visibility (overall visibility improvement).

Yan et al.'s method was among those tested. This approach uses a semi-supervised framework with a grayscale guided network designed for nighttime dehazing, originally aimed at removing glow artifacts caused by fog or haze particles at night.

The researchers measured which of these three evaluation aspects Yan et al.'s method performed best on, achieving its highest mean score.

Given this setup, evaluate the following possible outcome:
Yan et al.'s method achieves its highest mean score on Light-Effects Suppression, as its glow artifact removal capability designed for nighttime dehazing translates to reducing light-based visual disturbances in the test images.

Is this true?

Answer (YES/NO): NO